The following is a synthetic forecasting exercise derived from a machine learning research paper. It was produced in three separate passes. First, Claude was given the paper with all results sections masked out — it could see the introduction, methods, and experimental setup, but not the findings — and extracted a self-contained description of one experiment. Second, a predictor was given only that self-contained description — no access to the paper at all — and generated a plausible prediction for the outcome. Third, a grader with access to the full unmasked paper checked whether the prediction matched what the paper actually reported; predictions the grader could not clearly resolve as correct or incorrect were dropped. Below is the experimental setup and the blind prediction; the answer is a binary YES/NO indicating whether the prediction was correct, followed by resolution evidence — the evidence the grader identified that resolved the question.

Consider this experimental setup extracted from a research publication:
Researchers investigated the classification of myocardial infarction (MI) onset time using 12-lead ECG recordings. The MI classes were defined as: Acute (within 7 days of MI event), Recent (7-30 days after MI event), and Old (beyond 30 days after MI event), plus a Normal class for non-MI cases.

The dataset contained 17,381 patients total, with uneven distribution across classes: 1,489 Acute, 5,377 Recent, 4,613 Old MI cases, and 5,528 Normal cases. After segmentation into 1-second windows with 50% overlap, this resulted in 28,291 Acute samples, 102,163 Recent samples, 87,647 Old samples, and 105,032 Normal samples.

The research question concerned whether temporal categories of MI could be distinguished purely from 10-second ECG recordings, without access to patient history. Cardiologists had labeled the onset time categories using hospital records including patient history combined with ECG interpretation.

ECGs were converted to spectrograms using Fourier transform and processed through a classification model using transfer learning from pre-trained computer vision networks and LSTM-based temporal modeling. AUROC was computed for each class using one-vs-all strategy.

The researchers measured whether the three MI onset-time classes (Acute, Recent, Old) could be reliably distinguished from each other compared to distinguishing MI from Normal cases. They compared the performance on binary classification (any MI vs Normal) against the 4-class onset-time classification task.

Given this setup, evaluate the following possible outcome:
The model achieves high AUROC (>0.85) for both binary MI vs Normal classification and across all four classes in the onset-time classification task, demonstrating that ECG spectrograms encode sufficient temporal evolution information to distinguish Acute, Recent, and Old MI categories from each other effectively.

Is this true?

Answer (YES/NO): NO